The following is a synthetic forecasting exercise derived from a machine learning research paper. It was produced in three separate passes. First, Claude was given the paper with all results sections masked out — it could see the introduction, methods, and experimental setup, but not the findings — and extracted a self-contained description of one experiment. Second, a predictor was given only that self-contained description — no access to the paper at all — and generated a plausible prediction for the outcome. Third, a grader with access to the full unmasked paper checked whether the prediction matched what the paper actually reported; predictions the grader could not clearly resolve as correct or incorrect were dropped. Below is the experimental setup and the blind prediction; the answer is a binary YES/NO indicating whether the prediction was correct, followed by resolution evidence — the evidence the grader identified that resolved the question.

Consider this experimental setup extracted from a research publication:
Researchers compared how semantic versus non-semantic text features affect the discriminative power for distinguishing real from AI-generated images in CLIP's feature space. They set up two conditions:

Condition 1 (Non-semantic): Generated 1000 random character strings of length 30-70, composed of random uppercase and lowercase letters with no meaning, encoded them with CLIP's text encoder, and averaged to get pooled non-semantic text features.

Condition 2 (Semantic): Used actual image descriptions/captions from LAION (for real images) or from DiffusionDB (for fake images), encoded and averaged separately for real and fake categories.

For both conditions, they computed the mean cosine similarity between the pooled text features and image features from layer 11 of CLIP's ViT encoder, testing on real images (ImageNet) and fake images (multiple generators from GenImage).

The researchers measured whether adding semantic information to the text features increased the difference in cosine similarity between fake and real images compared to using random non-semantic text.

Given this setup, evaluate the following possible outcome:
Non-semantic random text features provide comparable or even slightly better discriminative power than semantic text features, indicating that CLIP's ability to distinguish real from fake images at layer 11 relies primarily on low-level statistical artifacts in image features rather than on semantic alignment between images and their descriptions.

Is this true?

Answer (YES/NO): YES